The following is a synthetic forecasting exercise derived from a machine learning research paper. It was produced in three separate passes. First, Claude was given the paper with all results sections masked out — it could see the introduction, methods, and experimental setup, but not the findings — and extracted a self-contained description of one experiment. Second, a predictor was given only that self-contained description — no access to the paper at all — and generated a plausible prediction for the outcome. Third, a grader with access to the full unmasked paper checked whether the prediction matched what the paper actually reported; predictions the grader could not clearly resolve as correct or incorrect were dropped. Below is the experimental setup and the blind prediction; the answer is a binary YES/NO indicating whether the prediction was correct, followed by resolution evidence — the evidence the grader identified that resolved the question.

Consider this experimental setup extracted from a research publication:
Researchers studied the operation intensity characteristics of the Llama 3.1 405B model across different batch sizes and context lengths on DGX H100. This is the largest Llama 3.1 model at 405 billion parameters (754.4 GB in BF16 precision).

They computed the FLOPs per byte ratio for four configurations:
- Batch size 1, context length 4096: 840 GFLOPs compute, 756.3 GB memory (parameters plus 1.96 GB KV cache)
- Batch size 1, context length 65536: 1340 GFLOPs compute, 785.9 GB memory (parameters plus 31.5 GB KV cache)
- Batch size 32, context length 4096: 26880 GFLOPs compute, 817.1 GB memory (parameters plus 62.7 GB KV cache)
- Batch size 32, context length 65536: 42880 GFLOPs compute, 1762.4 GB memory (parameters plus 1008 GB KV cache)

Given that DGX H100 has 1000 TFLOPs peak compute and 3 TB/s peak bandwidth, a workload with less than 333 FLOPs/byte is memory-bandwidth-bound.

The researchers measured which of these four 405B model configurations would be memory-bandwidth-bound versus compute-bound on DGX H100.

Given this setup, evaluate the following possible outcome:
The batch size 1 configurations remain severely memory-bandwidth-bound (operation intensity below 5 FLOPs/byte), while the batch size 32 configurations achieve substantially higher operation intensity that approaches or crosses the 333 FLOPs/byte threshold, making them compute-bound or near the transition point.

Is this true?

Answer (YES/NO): NO